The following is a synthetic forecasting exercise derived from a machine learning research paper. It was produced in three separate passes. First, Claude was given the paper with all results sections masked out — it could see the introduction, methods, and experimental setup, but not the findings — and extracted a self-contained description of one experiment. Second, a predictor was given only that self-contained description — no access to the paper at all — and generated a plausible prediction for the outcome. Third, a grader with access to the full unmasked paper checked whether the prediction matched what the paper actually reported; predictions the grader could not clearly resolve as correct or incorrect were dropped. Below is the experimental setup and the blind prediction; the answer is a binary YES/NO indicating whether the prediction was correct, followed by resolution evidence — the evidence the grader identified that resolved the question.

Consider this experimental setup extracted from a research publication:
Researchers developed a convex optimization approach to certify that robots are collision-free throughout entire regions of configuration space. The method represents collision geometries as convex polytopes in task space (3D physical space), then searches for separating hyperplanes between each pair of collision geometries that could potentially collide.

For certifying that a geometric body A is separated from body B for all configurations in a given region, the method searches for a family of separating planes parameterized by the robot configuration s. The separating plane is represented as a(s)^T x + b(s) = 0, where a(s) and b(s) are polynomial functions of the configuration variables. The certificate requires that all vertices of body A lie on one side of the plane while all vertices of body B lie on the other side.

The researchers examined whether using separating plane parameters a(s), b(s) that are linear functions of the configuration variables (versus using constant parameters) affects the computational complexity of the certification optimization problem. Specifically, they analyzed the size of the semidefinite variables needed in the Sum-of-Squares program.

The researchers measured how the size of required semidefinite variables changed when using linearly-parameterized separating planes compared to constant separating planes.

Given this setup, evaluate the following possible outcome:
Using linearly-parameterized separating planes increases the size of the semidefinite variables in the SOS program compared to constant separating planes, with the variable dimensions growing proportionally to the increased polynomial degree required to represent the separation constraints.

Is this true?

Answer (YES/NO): NO